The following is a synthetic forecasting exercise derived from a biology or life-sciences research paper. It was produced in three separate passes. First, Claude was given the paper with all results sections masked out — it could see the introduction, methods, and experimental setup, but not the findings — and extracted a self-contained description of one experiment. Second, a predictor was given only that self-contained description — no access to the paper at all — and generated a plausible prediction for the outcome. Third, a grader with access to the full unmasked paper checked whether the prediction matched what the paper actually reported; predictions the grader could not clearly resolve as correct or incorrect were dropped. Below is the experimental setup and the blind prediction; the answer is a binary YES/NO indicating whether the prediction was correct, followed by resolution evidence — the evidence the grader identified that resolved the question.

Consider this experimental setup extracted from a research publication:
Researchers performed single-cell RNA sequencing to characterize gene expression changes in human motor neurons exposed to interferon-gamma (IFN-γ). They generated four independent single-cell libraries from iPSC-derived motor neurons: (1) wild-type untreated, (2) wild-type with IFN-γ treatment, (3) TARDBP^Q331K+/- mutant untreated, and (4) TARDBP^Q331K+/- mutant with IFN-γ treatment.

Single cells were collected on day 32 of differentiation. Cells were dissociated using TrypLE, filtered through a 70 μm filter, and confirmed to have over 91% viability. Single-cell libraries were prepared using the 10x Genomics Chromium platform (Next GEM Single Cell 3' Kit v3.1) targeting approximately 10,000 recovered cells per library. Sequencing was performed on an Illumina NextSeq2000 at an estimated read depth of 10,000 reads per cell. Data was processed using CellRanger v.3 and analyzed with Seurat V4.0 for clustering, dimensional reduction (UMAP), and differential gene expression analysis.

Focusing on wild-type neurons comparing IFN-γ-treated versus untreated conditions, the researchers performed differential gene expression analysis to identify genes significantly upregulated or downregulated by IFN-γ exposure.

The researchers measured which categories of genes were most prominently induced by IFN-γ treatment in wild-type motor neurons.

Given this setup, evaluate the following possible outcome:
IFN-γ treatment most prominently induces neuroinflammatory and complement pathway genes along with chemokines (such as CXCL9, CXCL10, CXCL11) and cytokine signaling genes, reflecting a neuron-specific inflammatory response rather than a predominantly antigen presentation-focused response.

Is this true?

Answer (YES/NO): NO